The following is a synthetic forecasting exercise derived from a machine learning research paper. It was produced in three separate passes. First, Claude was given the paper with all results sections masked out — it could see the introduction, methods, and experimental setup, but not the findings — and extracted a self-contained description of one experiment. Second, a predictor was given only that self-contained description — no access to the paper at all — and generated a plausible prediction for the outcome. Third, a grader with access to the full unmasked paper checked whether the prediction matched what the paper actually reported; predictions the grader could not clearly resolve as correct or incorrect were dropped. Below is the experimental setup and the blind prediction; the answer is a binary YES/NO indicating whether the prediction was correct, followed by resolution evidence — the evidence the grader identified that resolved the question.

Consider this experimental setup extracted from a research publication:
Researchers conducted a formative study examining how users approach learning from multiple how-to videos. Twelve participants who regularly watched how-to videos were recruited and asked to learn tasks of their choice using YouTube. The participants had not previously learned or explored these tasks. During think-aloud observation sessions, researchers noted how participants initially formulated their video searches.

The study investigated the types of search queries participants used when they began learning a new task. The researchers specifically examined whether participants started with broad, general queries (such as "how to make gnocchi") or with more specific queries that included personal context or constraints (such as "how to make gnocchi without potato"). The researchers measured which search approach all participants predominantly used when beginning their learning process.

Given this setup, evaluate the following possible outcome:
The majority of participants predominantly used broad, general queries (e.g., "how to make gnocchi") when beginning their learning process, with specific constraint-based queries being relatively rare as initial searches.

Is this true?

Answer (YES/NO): YES